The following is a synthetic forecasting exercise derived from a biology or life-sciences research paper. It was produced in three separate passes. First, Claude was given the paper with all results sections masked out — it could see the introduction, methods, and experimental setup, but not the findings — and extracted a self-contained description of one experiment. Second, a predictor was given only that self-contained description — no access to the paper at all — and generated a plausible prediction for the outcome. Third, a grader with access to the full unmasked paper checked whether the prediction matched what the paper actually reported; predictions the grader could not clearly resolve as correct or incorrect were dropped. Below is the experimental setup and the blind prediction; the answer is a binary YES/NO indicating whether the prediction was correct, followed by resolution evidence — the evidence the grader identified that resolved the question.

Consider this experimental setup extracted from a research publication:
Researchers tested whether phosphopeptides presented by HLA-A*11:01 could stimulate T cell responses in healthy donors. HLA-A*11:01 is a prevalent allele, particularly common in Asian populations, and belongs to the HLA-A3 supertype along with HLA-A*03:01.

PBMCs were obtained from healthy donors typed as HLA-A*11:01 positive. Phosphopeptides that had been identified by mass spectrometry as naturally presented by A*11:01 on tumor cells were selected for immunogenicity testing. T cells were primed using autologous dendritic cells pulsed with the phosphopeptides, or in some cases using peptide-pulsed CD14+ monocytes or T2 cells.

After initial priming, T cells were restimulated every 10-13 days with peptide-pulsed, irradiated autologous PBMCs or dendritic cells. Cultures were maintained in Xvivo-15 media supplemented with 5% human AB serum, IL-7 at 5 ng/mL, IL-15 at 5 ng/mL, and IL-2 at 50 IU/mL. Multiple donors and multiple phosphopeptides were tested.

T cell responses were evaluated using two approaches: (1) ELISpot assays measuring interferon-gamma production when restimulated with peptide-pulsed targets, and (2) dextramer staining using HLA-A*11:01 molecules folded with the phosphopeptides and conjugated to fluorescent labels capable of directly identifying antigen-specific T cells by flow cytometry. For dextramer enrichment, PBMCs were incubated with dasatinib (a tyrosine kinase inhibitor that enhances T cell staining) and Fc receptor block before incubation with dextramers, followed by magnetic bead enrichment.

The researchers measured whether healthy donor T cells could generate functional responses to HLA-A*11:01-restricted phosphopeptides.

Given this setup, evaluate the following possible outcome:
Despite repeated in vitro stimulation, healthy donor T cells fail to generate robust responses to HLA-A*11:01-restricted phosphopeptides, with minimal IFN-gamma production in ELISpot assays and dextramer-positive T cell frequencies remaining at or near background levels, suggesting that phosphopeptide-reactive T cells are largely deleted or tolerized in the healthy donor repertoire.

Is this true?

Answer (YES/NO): NO